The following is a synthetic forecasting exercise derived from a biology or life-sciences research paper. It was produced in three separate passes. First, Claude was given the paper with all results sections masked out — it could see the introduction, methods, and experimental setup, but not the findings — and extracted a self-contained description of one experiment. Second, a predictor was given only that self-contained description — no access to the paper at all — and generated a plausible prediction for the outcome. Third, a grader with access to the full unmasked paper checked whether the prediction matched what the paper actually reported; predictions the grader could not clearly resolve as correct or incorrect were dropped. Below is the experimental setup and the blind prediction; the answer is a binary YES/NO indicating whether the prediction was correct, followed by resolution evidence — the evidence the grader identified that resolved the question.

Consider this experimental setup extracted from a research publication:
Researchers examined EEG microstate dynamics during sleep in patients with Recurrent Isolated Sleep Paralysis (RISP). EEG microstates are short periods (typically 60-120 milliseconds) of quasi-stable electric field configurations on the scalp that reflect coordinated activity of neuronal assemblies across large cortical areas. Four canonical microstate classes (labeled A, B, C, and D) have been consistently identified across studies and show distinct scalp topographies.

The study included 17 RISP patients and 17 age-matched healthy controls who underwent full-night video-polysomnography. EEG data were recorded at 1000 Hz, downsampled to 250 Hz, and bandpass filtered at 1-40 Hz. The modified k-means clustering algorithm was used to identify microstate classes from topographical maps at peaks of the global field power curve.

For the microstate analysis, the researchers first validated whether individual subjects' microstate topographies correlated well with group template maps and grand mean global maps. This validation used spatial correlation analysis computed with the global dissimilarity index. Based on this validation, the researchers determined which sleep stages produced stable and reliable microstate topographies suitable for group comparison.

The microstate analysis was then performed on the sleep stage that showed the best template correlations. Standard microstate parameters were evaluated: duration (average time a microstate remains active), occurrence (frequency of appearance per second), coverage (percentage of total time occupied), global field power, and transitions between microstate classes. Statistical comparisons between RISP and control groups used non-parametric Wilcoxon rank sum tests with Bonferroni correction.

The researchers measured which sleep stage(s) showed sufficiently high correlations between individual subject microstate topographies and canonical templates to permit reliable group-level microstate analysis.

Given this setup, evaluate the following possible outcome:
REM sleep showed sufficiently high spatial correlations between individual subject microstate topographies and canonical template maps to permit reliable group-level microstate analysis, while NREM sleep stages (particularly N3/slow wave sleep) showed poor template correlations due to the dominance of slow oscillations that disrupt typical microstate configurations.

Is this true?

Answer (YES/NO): NO